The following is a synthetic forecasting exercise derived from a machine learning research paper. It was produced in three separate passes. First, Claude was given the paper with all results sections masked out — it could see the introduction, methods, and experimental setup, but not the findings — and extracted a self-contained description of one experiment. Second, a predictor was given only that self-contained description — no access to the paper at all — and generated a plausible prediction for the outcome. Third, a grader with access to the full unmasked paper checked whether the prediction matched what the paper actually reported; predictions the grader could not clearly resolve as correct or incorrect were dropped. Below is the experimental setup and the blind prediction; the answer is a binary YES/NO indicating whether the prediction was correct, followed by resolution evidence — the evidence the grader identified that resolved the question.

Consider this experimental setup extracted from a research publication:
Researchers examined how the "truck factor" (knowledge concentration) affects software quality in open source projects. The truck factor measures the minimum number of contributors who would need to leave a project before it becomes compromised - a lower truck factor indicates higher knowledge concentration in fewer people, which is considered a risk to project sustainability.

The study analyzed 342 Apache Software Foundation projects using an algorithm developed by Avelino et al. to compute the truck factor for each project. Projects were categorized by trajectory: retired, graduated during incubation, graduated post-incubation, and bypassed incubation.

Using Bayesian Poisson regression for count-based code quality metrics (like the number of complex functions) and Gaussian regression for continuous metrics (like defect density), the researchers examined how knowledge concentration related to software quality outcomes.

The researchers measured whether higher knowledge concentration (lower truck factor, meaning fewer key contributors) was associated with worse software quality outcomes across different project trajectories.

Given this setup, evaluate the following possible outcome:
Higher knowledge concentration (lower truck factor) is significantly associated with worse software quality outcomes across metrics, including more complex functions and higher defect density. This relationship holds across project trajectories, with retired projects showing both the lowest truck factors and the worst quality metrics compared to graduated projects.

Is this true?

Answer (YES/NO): NO